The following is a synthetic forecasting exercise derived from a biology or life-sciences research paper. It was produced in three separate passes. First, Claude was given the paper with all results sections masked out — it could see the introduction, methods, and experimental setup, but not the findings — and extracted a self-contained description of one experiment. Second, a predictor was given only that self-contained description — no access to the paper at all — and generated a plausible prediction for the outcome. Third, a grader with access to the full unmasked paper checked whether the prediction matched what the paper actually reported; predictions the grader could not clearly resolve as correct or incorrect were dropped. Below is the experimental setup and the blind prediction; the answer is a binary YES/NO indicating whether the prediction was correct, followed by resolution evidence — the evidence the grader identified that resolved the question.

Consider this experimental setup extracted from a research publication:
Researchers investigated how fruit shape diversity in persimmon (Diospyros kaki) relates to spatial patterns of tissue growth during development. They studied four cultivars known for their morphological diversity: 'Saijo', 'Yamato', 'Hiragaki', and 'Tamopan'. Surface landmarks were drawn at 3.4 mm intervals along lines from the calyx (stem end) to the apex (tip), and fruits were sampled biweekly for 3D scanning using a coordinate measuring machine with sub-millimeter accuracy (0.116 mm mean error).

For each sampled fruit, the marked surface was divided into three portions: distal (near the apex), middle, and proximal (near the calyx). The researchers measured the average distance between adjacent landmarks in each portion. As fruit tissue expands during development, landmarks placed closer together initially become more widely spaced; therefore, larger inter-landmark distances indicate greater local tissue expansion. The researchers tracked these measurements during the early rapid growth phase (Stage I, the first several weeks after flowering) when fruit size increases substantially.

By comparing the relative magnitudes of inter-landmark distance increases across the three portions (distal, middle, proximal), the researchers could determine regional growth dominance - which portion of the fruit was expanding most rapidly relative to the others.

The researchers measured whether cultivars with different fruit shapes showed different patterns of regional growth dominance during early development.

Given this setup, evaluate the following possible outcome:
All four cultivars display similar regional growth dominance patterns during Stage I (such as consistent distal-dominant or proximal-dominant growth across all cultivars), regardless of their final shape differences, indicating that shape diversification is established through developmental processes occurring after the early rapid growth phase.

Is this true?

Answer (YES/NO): NO